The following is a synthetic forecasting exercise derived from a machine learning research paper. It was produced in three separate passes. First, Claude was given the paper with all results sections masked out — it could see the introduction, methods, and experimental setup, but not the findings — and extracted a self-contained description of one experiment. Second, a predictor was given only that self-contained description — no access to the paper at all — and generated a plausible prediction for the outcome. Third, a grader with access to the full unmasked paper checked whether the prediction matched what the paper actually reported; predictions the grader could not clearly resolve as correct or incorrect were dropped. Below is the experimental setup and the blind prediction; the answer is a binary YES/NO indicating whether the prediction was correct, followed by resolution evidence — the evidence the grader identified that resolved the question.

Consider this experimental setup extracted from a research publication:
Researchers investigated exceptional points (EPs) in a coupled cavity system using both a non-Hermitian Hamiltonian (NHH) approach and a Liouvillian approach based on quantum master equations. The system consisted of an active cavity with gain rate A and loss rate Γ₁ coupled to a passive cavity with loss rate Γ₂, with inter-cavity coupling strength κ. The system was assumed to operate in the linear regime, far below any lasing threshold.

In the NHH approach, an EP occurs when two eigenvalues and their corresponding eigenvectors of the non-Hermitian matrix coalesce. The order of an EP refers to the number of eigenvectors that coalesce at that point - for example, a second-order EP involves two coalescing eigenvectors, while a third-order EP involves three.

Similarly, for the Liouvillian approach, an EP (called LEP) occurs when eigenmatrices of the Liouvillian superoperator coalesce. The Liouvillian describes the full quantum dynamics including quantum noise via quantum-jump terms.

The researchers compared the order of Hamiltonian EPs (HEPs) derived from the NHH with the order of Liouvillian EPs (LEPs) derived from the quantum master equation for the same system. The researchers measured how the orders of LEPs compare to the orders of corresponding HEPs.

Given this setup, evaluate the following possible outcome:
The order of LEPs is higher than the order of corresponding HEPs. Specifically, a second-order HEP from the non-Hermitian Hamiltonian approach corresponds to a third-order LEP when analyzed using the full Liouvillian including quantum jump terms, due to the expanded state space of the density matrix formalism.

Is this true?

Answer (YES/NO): YES